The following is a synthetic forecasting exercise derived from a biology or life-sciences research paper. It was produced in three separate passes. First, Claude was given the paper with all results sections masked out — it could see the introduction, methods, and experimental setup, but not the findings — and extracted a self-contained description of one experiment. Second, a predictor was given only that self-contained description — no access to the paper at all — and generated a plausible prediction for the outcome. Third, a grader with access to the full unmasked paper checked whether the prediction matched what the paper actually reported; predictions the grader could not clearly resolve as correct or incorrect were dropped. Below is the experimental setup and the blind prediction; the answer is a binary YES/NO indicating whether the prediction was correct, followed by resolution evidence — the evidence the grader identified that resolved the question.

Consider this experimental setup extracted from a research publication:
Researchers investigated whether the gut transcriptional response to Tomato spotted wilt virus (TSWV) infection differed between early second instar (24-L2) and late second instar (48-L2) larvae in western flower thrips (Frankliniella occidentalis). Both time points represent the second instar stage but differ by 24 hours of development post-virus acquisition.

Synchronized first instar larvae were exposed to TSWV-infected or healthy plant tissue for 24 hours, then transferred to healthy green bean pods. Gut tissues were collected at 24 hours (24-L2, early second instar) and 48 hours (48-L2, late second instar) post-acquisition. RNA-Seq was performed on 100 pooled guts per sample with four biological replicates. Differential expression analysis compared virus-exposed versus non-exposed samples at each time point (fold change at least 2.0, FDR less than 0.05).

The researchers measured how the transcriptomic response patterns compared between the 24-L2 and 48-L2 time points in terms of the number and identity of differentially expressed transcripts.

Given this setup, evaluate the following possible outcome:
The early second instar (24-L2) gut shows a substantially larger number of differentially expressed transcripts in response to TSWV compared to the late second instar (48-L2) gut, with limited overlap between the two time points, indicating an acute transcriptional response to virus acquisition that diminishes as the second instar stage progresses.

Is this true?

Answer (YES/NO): NO